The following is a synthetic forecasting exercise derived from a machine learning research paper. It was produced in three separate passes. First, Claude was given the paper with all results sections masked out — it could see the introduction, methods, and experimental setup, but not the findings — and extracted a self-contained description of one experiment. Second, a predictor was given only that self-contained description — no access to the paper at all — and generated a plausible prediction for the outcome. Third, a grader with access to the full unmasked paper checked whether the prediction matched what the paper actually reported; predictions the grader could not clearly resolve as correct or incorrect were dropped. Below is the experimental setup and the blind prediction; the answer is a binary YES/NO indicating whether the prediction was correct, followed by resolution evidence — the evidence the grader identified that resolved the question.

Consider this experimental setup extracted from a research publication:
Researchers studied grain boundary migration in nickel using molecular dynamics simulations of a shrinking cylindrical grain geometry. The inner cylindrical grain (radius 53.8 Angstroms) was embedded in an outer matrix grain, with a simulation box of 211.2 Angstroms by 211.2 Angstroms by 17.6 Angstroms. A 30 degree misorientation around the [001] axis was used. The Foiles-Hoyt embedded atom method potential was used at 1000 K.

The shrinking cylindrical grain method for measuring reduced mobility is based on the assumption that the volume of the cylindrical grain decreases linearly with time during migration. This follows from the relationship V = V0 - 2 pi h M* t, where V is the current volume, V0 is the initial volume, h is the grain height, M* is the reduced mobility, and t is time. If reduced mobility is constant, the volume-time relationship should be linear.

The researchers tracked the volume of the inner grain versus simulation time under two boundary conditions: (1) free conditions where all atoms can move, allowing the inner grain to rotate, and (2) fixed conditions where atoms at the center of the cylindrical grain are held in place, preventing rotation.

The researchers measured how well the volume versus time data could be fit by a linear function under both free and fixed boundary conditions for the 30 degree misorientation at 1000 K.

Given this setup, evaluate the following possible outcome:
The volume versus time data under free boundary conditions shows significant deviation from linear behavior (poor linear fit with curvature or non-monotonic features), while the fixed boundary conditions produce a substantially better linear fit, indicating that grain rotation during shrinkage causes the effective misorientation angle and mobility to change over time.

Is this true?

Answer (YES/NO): NO